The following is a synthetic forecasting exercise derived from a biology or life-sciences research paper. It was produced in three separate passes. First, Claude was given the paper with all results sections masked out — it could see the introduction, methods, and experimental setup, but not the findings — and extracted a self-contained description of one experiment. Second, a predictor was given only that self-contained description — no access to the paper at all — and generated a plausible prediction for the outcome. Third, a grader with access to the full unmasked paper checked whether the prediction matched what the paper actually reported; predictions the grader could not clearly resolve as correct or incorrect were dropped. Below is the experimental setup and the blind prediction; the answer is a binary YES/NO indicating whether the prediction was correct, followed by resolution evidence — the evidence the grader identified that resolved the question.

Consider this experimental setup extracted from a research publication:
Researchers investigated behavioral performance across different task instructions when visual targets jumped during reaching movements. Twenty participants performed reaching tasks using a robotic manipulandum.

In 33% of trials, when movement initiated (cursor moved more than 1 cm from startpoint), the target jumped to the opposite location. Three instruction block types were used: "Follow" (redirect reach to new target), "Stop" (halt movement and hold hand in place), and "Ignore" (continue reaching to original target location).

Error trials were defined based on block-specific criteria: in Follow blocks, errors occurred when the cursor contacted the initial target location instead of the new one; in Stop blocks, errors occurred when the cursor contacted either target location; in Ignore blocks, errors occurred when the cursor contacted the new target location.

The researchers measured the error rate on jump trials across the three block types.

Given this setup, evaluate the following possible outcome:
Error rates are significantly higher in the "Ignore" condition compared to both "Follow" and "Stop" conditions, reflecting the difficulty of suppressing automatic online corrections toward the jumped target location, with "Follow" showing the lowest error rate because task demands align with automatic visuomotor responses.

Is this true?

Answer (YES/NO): NO